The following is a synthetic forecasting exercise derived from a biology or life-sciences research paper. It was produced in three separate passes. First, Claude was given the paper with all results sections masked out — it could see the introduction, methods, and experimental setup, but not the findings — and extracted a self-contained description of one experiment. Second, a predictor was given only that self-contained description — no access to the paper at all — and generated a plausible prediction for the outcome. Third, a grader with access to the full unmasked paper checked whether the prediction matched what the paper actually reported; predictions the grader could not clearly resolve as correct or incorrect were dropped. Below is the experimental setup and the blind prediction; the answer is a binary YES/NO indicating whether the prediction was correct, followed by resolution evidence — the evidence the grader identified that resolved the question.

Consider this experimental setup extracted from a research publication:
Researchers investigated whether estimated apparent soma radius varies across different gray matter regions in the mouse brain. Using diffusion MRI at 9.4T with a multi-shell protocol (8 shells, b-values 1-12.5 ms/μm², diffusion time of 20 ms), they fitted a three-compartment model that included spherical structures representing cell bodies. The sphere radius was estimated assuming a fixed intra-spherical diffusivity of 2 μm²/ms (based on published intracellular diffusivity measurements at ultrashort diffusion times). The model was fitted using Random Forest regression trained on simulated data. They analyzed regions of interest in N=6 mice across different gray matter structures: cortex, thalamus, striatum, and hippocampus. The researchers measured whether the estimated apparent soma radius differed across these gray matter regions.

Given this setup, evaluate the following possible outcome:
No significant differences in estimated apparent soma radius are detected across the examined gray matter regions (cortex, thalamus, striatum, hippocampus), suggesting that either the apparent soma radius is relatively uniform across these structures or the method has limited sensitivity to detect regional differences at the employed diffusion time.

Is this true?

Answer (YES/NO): NO